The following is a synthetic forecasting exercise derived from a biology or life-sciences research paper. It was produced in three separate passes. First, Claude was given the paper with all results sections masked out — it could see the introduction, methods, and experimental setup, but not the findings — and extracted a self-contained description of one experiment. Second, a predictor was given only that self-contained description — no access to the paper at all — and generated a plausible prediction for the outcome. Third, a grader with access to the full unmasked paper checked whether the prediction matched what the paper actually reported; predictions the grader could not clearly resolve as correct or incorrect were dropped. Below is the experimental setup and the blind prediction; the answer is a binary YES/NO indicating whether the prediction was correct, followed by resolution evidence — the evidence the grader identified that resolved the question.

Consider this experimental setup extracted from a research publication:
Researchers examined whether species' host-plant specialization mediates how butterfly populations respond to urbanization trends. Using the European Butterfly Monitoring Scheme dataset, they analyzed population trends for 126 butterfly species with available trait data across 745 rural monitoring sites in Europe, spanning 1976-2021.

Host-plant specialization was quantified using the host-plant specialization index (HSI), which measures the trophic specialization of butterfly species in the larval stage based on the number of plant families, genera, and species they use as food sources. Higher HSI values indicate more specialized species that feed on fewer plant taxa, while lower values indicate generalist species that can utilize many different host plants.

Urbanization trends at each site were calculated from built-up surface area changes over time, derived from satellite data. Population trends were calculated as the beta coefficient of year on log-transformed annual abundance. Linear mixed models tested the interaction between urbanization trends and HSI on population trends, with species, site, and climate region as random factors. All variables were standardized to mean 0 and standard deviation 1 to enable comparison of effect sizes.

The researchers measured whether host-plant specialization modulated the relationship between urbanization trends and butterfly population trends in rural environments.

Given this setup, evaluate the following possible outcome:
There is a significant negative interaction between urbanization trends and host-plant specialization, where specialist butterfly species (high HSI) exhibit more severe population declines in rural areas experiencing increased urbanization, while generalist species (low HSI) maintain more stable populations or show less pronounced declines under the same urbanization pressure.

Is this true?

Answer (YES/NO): NO